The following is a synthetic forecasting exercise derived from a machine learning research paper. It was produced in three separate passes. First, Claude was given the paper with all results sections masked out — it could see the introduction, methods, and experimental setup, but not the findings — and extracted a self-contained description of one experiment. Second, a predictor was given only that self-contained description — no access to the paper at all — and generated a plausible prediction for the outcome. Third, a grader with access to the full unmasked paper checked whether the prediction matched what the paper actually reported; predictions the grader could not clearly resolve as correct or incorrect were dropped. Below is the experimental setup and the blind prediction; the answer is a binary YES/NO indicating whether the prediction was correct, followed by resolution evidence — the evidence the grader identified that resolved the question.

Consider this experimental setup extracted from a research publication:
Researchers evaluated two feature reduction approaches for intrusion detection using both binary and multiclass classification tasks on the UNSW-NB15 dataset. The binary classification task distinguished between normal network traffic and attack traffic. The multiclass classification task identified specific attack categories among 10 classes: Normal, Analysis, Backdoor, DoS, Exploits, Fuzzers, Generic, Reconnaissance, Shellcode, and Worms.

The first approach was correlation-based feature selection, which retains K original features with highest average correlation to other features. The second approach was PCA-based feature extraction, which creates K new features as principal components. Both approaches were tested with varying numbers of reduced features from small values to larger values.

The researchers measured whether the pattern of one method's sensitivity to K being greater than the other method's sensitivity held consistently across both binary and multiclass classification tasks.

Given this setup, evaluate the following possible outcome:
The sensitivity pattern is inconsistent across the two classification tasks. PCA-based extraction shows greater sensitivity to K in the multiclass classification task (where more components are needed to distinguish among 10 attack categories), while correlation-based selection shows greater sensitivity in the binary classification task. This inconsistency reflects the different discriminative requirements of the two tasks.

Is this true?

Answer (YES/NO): NO